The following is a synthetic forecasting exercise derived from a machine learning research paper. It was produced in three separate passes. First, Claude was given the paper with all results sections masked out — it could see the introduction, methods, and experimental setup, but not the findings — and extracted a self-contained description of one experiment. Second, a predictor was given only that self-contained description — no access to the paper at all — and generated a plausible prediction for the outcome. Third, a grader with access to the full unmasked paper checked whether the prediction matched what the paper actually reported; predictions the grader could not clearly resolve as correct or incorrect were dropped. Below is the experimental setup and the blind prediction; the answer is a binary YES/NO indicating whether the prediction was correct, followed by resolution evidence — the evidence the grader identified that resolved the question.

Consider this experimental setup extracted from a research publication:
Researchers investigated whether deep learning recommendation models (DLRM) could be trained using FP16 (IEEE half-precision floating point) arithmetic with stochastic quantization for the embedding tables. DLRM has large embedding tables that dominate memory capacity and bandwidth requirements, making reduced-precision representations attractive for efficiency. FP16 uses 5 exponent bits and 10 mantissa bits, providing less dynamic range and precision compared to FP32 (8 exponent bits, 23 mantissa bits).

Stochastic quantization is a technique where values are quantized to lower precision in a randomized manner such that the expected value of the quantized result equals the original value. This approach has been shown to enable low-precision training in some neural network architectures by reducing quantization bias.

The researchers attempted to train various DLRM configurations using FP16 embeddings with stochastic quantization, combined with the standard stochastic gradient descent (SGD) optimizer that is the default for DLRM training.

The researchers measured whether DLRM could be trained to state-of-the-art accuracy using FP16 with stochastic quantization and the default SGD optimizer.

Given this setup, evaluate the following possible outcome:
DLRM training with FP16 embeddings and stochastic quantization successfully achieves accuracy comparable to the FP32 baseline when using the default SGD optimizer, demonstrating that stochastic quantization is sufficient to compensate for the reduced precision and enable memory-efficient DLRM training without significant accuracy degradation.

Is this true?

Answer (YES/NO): NO